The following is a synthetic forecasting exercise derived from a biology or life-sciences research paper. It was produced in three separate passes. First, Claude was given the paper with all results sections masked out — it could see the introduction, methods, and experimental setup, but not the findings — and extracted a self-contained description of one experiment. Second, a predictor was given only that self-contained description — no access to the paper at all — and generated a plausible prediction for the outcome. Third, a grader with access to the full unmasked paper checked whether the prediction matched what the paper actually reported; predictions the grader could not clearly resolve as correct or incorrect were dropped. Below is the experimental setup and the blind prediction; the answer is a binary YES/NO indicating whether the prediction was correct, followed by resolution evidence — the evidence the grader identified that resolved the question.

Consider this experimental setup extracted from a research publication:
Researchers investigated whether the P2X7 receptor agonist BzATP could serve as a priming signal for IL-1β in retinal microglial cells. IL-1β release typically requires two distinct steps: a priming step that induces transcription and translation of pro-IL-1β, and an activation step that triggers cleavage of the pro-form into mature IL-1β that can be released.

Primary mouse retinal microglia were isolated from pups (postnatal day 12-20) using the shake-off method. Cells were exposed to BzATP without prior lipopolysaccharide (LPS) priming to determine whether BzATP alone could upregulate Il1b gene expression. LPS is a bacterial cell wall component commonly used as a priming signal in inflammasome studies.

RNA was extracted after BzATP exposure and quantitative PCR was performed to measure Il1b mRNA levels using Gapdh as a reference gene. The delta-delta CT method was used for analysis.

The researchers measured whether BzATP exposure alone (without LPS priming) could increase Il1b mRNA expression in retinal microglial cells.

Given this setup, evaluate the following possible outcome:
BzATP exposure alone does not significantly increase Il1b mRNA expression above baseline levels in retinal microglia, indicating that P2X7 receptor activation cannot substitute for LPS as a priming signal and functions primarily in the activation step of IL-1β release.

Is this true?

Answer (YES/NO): NO